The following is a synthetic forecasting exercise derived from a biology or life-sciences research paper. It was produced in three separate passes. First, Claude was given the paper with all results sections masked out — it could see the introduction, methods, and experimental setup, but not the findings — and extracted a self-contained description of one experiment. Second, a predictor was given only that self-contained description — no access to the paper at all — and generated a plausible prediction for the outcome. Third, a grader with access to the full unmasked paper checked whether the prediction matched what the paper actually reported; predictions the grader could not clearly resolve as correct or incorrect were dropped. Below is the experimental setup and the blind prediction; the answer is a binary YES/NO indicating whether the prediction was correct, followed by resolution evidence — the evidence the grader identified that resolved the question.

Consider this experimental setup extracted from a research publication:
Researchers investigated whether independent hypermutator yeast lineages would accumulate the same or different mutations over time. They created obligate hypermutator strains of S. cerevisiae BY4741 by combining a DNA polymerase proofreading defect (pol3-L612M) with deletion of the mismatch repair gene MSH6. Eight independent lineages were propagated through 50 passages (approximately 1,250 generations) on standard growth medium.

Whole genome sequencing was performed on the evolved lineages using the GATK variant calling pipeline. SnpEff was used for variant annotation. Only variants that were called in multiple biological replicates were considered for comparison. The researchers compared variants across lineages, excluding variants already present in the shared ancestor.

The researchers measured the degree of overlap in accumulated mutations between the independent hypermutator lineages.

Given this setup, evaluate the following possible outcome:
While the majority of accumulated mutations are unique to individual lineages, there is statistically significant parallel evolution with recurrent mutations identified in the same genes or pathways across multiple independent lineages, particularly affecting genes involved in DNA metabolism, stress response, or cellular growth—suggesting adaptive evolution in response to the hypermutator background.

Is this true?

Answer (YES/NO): NO